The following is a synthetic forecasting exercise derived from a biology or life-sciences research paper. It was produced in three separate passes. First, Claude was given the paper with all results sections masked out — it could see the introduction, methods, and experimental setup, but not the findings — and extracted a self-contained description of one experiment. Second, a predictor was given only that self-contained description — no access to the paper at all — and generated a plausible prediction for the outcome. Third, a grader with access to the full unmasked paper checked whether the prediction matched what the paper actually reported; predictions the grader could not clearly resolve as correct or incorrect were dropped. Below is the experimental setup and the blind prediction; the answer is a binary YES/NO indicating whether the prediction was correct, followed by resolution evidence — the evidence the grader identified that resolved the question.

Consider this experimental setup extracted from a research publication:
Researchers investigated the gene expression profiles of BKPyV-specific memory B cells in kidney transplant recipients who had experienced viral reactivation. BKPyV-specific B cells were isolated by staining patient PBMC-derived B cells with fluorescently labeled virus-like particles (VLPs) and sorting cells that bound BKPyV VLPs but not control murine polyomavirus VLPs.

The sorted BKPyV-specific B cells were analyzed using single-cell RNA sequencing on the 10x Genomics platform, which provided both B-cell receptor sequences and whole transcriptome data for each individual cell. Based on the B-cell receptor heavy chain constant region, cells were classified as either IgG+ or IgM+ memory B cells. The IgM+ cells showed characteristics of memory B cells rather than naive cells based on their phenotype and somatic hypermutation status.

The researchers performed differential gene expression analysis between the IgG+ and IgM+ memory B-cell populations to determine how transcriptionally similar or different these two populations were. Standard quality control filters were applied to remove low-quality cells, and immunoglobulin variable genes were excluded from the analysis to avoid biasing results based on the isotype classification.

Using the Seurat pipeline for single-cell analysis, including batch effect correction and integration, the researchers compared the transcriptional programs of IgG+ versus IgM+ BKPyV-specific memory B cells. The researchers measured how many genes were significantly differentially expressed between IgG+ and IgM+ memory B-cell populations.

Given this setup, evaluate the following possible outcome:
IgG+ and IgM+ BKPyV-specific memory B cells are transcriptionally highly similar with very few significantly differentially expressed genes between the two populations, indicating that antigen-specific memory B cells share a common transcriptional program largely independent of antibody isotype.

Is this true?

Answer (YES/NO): YES